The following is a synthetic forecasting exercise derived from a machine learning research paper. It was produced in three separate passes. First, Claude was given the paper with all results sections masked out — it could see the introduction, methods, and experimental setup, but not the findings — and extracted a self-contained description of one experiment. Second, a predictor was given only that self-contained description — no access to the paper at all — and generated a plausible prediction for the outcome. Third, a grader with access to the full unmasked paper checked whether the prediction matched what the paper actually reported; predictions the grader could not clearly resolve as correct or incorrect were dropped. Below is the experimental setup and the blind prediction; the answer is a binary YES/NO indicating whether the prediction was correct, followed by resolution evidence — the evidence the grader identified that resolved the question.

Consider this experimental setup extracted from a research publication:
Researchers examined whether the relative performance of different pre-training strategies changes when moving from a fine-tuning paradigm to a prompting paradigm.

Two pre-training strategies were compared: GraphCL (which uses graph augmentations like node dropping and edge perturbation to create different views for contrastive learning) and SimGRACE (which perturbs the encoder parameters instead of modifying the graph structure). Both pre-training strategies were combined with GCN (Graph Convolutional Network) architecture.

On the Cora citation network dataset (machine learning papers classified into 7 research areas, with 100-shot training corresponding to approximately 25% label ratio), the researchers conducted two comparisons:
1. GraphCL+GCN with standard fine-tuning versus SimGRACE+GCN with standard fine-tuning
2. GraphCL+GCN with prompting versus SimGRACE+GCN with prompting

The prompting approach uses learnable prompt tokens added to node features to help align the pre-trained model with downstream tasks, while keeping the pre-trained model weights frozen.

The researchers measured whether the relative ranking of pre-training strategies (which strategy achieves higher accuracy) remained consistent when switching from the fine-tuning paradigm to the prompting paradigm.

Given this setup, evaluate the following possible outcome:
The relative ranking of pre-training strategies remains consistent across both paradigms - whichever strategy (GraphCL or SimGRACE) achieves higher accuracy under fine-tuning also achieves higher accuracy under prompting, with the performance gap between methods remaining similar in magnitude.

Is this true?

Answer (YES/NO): YES